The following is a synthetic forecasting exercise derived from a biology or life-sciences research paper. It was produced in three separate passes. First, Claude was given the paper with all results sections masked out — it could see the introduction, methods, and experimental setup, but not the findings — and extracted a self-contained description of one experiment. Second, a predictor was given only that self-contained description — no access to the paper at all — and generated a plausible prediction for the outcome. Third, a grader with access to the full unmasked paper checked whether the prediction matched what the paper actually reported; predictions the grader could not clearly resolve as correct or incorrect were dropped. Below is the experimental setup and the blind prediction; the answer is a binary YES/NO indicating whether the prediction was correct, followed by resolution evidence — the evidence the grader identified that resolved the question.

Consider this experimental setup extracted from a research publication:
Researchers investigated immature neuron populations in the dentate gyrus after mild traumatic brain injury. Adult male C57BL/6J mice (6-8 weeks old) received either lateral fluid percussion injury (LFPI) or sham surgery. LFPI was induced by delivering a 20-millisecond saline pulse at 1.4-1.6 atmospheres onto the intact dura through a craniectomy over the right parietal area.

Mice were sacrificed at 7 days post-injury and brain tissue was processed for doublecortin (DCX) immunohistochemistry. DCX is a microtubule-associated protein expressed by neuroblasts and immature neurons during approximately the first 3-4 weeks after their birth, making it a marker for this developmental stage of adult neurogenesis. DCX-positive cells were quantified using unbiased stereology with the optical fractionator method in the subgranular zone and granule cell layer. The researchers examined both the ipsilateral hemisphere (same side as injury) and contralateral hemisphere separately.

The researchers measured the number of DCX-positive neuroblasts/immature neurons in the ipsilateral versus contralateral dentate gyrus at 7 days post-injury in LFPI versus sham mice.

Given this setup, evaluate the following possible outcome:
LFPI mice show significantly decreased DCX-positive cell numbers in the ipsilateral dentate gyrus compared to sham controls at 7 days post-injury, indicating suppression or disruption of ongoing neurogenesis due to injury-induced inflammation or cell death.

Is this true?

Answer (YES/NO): NO